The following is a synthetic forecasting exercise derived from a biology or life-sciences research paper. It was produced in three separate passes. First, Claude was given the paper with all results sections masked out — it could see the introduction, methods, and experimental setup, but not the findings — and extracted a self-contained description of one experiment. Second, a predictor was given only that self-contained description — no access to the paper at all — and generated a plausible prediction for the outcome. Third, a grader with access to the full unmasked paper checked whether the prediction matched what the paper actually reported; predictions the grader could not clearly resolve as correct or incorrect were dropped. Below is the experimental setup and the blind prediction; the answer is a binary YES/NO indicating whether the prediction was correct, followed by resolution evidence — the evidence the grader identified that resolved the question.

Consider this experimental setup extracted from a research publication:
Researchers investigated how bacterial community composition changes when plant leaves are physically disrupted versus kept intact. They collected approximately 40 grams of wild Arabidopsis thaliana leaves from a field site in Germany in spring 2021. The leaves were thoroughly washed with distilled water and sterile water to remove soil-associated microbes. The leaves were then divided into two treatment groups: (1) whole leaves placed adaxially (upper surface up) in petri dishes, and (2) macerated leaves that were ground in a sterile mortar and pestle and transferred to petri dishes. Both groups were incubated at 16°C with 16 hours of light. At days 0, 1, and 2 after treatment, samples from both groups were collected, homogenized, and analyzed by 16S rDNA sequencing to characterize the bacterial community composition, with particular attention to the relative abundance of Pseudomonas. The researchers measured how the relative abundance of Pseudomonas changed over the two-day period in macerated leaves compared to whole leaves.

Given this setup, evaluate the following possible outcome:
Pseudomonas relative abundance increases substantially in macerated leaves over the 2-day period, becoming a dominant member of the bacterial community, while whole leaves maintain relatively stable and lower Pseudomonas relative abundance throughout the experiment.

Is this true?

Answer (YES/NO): NO